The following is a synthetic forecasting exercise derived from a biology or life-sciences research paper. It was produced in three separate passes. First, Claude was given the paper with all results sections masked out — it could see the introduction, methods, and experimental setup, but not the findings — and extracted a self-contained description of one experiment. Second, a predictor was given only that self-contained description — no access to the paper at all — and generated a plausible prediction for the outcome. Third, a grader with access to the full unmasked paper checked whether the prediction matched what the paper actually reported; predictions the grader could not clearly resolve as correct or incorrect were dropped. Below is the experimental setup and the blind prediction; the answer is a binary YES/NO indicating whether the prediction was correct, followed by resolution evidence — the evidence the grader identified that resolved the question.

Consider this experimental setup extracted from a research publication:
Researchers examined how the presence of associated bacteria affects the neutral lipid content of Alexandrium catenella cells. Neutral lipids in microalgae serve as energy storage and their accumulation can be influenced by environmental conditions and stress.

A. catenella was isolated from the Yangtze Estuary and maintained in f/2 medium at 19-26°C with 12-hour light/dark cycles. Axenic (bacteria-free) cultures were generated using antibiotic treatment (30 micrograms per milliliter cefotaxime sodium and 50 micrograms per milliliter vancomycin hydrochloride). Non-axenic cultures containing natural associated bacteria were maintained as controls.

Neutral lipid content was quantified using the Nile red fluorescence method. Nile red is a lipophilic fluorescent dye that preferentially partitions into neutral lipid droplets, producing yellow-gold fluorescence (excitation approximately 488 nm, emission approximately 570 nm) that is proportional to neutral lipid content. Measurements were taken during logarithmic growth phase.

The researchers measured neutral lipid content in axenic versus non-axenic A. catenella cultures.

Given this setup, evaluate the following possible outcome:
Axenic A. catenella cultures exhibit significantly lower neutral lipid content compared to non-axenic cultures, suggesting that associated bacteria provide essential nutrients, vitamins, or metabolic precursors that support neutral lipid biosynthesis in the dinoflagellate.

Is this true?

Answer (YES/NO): YES